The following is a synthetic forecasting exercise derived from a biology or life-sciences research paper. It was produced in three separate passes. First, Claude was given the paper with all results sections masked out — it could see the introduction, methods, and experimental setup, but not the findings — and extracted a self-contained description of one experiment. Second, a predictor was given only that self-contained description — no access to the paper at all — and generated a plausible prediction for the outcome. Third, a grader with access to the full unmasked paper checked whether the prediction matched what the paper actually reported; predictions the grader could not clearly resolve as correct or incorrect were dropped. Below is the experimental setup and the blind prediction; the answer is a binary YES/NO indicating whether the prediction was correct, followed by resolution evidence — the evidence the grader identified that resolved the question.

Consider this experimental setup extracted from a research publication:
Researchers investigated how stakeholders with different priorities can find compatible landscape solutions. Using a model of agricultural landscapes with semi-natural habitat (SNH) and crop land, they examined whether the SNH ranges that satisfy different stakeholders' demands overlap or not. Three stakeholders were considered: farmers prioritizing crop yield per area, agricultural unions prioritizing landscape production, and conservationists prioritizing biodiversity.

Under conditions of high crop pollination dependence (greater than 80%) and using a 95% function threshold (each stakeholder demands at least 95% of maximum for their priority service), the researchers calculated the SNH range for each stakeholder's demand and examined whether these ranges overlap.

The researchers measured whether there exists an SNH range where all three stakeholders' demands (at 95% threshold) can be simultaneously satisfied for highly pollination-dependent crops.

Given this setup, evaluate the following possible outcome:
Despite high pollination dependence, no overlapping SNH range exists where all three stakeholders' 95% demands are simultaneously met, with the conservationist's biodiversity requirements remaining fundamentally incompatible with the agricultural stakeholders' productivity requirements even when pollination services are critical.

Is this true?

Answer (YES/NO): NO